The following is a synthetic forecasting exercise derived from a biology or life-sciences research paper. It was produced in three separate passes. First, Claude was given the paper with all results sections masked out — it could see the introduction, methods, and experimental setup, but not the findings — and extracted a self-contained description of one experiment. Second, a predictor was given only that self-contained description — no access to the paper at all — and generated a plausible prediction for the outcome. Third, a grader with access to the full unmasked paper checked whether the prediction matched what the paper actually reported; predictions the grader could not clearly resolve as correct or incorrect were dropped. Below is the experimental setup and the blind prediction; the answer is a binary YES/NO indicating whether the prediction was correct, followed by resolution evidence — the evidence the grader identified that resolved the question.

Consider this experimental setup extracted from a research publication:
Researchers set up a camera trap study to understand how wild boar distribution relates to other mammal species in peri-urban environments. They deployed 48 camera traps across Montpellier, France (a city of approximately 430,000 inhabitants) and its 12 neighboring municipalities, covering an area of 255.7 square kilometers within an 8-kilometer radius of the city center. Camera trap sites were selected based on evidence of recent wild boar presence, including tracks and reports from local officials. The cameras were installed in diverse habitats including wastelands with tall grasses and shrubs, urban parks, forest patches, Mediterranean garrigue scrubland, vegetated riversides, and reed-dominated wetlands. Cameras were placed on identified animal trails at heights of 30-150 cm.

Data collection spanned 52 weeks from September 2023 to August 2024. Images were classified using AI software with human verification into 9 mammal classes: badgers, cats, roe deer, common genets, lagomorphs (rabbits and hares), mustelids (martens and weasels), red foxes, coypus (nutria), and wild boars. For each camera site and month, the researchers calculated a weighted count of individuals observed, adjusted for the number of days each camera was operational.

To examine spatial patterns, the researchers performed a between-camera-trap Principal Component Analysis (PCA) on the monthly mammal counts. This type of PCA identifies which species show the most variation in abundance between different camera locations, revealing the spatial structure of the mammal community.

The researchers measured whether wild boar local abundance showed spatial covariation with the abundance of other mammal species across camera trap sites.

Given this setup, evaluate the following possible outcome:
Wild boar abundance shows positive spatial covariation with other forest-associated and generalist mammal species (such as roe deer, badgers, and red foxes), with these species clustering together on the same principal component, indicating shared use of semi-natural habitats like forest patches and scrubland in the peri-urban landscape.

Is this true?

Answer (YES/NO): NO